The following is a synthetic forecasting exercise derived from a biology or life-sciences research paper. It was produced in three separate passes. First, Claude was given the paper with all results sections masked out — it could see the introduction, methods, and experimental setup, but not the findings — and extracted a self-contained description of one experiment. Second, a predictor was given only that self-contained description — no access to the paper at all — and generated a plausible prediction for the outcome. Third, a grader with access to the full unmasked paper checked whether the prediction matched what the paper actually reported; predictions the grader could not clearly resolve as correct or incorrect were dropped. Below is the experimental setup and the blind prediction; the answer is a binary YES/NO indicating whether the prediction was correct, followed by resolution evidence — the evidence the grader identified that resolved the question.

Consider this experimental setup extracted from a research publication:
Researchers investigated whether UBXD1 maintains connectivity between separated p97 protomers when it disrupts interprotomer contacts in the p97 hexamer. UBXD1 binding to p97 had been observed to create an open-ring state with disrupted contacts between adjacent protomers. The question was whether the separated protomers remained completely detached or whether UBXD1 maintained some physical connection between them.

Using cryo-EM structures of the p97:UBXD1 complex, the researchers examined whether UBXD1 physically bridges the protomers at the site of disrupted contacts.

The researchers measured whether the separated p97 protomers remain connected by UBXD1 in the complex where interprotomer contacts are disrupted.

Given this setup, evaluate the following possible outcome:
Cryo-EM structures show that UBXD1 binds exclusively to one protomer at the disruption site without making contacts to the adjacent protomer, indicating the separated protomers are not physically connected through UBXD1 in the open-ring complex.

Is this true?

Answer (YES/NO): NO